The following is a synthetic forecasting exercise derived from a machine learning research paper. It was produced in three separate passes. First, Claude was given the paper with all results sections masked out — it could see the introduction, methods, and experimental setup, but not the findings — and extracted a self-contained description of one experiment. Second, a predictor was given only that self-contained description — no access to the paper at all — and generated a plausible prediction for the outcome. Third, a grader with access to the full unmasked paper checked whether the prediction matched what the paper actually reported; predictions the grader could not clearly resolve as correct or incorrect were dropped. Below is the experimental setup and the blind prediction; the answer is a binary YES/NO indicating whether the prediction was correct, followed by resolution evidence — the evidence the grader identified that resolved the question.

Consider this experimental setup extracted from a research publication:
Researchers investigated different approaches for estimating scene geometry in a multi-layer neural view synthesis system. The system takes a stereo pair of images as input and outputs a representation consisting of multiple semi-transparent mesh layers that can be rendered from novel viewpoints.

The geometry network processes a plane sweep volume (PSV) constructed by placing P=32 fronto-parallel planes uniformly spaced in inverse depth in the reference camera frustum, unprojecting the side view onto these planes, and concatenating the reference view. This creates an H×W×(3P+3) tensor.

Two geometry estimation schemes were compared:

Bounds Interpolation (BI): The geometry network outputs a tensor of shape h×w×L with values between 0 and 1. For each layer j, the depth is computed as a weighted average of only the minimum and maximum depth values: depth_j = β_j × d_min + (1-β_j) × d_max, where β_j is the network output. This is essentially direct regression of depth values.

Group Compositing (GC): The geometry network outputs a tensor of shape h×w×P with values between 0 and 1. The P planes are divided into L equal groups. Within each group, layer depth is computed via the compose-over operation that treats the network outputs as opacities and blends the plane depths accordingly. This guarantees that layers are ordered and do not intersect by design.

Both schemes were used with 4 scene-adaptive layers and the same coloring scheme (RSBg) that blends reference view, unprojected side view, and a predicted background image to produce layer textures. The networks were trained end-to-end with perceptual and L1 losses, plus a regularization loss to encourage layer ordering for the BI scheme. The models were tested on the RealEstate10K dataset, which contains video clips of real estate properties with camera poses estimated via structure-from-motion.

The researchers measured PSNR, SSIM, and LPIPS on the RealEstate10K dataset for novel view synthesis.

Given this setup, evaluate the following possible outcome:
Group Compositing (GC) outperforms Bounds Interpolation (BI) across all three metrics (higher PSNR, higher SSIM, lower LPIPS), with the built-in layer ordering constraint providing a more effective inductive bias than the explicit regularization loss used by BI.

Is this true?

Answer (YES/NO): NO